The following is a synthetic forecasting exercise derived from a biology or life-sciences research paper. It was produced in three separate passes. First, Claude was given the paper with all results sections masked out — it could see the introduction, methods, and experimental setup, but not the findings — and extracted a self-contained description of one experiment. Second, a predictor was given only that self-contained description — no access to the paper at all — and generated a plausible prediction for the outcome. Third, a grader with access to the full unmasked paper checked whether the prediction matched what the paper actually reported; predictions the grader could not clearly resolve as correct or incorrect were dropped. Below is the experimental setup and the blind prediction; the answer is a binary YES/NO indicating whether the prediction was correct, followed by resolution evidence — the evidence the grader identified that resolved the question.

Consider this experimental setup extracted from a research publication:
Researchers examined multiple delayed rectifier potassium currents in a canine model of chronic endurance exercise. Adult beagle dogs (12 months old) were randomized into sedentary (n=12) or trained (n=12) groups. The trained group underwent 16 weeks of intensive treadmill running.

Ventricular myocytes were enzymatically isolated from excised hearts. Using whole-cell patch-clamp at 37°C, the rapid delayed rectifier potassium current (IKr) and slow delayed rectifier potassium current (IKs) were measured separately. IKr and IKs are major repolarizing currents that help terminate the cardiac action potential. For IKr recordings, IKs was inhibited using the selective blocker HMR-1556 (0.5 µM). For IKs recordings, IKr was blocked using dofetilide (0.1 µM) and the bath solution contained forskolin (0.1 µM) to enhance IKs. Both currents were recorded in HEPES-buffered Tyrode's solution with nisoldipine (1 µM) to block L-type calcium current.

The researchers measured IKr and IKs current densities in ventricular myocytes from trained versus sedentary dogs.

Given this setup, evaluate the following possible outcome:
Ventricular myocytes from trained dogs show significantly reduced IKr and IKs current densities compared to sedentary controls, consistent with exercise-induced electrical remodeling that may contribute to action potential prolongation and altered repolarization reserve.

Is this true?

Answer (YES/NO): NO